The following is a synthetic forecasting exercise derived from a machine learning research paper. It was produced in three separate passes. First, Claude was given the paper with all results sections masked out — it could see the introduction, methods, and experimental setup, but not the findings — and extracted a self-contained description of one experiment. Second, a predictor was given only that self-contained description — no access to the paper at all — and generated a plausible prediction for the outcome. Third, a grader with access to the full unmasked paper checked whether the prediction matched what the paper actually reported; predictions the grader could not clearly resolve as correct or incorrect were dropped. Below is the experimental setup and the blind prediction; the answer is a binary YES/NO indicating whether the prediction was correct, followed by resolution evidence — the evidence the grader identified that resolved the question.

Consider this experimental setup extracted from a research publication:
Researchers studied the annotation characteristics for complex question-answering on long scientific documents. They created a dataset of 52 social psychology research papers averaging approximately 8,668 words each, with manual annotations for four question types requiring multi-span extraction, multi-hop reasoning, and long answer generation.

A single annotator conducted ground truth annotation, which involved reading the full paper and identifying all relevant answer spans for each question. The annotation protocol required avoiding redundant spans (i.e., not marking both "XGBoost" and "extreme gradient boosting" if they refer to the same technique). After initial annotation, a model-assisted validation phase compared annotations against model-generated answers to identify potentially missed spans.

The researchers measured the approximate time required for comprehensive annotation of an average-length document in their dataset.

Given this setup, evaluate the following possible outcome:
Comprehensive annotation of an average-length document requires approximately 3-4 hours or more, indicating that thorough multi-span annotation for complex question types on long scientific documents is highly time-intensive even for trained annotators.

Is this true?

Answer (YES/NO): NO